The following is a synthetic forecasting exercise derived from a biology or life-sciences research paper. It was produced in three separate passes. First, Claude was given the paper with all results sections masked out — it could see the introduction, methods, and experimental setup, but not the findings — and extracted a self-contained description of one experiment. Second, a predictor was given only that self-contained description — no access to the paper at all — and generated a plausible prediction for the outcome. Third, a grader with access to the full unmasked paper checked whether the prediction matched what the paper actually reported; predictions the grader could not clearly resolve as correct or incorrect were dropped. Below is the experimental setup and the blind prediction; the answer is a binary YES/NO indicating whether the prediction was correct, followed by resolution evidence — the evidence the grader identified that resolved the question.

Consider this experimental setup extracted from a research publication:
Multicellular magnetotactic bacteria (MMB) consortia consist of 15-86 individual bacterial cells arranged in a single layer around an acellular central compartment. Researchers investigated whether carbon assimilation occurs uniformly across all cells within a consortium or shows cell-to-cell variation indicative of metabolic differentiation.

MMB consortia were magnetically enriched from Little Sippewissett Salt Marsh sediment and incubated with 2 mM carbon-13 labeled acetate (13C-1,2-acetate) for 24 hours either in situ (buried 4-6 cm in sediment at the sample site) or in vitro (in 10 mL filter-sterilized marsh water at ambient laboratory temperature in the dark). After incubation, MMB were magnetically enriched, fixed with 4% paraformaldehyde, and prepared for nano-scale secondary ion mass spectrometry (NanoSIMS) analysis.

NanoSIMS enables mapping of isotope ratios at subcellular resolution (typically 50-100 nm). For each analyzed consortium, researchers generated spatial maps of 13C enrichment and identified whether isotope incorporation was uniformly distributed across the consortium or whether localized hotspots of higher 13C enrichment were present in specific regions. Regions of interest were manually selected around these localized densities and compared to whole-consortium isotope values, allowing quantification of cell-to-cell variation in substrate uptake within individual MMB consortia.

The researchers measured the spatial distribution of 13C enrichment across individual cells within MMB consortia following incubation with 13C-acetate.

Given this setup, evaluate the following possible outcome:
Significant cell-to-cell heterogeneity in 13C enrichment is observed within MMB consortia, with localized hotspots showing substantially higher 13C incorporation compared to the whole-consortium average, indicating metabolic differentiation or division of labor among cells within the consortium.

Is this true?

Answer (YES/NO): YES